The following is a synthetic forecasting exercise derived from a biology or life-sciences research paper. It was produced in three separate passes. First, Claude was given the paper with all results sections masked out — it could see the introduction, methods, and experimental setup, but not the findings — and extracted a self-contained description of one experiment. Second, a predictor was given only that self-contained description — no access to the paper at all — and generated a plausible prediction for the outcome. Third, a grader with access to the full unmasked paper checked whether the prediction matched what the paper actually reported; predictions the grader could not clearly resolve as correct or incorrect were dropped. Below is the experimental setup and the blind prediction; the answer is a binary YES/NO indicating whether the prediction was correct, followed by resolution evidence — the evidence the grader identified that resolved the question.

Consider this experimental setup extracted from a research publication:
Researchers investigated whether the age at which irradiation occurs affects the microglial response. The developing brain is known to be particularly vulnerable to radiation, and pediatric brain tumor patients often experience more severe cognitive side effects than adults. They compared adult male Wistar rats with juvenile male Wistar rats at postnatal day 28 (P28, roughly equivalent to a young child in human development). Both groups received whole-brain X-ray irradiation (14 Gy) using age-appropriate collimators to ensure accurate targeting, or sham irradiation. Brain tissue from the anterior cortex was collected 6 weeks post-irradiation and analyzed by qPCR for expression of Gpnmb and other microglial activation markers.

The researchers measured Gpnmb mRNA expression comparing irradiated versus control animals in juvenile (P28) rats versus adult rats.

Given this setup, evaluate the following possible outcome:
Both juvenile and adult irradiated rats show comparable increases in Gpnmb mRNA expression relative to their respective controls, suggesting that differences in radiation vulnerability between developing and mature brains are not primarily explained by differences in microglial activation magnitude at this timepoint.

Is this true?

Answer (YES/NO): YES